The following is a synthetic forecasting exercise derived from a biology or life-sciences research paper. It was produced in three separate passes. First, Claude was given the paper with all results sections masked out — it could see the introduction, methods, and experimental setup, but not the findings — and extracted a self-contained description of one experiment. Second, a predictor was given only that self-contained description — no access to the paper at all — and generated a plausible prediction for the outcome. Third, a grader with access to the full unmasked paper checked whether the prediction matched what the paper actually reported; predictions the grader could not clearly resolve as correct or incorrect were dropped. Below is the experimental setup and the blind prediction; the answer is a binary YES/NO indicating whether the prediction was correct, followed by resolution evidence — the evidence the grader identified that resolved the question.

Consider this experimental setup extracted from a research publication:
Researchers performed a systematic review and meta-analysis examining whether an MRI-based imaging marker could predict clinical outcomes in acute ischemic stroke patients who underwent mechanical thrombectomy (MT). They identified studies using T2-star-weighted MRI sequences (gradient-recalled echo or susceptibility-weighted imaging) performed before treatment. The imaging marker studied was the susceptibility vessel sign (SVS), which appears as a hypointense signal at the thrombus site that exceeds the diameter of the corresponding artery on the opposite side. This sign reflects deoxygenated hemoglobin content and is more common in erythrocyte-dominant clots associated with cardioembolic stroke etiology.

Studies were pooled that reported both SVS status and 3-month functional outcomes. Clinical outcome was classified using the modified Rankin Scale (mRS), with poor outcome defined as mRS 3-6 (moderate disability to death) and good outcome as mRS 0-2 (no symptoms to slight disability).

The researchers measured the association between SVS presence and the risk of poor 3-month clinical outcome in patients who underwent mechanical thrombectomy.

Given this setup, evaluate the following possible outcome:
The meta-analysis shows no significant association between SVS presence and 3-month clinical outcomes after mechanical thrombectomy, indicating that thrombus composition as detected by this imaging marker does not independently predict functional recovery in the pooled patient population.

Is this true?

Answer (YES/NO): NO